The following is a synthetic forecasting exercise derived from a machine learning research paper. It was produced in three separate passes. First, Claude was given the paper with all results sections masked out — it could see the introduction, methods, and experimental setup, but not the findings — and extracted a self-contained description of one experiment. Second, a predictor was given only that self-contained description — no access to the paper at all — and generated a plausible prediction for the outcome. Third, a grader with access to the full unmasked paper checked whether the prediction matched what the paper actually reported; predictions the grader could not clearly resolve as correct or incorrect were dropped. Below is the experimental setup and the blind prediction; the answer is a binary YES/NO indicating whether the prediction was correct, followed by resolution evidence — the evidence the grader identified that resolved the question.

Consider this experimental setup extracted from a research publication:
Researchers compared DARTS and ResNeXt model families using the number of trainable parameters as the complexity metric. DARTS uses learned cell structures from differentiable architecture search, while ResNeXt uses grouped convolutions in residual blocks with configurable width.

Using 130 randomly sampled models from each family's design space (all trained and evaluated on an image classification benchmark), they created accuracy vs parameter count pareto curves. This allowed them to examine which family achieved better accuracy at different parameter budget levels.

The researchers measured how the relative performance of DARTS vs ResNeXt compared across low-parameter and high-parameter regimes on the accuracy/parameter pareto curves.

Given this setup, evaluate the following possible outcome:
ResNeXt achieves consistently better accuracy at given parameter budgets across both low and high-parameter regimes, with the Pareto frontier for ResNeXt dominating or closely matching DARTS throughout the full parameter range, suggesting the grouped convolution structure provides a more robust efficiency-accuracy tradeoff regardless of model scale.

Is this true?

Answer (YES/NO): NO